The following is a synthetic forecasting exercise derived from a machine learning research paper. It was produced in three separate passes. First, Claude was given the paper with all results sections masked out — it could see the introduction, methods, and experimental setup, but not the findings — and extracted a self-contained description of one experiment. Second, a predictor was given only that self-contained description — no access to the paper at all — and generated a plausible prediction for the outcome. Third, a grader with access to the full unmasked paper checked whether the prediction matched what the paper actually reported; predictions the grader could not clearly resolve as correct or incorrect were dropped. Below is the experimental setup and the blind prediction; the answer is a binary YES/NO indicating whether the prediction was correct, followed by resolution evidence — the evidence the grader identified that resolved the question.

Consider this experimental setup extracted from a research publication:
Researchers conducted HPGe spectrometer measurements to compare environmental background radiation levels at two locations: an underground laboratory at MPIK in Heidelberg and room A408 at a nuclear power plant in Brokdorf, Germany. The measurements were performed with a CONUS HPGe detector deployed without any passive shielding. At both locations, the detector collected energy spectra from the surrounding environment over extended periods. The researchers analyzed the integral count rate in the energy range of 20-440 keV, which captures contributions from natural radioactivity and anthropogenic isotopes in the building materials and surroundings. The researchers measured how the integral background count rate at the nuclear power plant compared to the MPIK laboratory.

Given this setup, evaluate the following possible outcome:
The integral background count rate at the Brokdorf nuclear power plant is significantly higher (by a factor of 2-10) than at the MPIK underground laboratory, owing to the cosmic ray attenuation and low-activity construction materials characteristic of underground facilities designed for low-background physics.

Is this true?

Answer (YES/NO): YES